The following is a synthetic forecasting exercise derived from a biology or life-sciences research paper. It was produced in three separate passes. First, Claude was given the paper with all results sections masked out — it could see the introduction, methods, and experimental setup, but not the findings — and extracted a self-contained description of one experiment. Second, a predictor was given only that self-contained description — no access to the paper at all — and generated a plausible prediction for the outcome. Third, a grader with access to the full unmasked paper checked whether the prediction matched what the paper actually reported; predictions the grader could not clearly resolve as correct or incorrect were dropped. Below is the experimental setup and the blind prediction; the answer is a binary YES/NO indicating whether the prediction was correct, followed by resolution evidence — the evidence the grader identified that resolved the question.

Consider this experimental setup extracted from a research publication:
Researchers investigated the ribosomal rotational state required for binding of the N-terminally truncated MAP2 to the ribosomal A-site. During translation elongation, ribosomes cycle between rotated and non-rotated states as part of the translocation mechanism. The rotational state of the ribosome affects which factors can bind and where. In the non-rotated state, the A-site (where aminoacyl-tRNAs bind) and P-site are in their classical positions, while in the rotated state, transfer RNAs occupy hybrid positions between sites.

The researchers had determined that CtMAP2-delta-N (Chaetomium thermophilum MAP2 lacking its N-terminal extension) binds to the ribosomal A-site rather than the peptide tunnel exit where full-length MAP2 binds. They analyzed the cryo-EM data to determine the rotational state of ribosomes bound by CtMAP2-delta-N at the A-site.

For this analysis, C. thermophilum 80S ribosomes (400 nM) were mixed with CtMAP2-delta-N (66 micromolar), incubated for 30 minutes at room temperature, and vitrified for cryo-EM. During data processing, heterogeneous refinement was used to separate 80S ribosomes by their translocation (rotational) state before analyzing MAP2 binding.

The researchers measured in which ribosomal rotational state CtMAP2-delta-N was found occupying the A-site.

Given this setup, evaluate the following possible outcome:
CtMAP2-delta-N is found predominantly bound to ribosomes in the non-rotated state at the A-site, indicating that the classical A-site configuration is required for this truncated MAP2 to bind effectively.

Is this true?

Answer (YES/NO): YES